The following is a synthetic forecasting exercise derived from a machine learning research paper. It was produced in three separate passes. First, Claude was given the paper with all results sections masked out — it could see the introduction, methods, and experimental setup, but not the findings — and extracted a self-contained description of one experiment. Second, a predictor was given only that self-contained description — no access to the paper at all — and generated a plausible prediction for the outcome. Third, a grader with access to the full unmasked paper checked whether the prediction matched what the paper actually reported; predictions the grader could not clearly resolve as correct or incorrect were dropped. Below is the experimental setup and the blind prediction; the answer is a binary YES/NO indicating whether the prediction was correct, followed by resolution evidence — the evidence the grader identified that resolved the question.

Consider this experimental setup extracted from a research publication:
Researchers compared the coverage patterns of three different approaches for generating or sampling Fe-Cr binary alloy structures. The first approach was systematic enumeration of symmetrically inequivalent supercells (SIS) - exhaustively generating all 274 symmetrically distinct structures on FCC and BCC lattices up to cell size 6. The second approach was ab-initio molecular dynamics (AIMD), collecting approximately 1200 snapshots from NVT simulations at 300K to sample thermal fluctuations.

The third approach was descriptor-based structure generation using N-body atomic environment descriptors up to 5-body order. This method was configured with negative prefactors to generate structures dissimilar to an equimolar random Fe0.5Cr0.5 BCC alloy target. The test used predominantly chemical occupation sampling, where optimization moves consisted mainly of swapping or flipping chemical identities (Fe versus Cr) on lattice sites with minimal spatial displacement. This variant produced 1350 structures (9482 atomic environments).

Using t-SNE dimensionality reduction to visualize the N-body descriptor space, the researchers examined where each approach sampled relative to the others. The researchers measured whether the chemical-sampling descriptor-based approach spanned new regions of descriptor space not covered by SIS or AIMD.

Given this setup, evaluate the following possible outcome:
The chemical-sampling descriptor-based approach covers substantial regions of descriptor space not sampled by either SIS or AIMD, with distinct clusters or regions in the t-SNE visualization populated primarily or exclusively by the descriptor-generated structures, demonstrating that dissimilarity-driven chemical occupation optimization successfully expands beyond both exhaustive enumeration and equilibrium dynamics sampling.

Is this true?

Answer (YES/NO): YES